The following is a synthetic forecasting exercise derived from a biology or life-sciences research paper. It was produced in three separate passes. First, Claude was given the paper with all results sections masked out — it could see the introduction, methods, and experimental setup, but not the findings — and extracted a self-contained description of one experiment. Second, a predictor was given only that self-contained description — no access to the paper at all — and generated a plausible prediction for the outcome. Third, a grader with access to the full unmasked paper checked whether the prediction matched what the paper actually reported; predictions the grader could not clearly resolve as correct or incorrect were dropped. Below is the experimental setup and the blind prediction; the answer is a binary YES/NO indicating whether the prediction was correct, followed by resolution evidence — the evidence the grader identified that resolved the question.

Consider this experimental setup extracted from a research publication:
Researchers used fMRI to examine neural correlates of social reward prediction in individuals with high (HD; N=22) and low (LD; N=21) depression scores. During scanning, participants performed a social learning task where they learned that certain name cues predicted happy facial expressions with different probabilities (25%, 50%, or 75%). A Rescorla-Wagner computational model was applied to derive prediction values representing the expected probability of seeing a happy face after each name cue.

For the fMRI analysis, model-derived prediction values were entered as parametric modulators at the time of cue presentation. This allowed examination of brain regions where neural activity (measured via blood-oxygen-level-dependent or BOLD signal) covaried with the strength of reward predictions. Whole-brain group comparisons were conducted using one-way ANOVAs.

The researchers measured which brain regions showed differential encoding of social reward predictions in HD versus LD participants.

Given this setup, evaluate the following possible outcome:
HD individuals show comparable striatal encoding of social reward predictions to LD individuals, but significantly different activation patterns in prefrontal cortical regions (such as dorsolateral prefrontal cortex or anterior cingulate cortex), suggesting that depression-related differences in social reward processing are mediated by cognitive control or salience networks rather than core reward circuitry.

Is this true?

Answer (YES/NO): NO